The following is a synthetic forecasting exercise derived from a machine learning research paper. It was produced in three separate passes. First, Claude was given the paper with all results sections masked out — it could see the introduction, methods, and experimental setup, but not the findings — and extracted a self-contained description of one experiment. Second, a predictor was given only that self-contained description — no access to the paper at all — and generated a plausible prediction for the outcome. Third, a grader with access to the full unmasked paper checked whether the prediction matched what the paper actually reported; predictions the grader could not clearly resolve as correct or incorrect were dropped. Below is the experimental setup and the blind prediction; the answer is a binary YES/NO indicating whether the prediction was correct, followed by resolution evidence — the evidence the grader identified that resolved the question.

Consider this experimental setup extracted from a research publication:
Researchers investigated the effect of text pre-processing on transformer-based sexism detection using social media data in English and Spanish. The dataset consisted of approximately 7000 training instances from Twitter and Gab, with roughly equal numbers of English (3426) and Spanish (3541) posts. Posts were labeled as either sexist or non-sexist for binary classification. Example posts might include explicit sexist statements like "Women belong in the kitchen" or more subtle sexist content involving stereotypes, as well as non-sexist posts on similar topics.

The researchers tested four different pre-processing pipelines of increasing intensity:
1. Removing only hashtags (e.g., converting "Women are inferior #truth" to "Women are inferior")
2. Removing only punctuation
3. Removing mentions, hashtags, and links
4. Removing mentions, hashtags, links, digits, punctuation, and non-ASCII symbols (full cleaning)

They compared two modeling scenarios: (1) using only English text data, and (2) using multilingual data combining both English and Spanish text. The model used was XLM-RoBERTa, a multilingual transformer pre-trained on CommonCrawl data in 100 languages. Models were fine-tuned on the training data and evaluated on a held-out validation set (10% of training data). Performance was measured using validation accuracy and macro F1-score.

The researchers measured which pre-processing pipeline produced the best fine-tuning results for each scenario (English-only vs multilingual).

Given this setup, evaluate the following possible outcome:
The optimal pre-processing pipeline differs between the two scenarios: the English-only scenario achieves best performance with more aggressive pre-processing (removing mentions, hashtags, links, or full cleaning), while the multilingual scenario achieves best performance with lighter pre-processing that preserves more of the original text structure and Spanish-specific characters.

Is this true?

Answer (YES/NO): NO